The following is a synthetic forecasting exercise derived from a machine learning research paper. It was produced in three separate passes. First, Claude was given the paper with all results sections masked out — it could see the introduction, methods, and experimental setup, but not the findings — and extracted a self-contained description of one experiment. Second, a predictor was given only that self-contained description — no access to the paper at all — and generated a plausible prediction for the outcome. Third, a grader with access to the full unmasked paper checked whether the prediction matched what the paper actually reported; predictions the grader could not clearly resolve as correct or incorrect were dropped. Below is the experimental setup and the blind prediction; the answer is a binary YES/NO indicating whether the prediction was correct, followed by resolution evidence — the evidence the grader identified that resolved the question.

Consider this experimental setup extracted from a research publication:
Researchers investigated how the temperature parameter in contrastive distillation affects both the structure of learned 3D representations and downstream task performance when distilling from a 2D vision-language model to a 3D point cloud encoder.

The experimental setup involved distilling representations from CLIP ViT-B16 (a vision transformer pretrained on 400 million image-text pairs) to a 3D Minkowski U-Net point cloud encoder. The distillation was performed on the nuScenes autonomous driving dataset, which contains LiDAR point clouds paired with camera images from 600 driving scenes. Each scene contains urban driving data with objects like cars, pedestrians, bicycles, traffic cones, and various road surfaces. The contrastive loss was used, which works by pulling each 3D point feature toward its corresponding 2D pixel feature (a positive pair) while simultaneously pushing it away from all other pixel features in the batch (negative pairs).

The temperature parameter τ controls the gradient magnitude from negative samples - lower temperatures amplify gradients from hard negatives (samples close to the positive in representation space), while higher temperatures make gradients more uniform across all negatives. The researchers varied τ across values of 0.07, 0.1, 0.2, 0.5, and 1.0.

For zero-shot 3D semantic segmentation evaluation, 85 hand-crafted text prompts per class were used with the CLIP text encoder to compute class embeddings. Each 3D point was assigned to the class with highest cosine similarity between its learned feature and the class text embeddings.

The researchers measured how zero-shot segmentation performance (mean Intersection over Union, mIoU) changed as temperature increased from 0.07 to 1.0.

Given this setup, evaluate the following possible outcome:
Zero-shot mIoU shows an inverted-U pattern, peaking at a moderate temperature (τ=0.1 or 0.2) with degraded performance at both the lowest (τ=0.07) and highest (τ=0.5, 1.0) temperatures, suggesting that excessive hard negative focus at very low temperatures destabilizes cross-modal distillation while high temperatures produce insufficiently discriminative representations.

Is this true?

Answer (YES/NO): NO